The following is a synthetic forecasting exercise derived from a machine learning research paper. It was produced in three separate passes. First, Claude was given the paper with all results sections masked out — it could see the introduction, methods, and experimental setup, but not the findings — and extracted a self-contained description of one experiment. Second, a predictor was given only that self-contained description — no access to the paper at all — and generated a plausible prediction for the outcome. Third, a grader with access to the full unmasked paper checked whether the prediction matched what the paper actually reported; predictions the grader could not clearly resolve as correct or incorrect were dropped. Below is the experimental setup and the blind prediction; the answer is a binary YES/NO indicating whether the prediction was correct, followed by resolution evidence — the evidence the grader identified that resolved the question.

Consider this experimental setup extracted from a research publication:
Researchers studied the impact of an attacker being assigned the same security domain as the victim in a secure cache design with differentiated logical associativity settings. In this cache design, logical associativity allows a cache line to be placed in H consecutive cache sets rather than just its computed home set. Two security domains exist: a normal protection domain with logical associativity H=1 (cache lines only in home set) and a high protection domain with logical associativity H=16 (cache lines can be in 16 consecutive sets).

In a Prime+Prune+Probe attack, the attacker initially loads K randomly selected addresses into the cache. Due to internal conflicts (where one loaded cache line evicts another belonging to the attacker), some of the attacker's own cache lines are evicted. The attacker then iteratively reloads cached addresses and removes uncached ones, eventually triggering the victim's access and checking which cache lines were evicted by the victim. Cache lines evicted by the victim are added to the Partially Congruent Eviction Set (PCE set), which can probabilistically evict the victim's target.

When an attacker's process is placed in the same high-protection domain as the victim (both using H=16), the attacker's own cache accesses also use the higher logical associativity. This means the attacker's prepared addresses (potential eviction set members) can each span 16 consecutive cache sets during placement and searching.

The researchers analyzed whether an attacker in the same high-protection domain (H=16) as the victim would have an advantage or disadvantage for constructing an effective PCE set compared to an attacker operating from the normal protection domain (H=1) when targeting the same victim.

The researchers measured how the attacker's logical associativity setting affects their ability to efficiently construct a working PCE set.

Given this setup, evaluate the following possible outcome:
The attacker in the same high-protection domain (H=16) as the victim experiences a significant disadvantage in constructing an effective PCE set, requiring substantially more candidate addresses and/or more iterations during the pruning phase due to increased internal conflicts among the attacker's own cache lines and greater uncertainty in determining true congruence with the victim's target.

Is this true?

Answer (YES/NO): NO